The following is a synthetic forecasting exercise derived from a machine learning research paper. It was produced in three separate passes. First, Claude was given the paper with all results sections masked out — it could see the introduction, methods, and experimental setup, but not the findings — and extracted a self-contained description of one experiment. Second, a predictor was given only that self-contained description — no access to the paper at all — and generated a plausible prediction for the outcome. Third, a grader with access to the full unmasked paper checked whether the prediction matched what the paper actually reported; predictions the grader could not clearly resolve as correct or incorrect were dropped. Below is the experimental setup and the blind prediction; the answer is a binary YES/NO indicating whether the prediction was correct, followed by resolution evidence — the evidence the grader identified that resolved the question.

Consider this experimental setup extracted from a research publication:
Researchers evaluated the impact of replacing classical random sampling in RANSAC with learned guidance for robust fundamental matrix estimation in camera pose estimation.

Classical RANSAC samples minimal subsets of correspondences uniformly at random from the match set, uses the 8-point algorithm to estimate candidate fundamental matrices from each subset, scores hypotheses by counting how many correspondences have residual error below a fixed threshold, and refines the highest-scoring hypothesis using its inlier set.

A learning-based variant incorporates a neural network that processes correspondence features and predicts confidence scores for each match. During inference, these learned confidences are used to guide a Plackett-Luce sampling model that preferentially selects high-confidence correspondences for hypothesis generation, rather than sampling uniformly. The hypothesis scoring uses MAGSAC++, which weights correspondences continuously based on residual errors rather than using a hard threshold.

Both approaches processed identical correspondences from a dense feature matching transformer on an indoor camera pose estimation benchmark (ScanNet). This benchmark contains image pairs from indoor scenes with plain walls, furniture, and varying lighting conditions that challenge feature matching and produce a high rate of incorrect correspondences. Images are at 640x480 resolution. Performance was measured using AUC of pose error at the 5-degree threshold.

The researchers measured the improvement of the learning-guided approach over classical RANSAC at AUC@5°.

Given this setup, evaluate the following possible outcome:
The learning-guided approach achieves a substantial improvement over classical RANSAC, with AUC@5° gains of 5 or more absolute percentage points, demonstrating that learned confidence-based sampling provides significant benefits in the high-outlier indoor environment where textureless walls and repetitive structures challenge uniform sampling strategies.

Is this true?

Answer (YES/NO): YES